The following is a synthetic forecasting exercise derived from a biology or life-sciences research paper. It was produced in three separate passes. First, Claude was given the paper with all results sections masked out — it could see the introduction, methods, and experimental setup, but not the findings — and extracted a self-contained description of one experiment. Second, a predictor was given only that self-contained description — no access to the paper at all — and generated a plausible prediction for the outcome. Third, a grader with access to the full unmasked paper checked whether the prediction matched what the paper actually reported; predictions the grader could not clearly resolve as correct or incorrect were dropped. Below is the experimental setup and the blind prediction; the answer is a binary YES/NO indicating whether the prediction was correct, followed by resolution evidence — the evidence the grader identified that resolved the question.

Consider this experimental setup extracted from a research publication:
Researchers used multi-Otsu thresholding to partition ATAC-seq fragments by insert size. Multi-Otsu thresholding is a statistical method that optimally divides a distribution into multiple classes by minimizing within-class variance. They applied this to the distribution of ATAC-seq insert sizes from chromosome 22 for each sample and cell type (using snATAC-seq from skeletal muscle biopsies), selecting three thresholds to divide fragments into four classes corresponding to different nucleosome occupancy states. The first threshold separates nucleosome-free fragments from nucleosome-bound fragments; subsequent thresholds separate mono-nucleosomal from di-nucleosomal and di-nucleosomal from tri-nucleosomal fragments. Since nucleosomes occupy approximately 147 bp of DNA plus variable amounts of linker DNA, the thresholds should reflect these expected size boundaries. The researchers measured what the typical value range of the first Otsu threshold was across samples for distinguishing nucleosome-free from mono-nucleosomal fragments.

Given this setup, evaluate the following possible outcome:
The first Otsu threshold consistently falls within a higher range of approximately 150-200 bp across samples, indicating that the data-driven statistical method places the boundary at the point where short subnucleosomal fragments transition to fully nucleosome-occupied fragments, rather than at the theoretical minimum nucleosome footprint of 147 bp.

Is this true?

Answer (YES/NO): NO